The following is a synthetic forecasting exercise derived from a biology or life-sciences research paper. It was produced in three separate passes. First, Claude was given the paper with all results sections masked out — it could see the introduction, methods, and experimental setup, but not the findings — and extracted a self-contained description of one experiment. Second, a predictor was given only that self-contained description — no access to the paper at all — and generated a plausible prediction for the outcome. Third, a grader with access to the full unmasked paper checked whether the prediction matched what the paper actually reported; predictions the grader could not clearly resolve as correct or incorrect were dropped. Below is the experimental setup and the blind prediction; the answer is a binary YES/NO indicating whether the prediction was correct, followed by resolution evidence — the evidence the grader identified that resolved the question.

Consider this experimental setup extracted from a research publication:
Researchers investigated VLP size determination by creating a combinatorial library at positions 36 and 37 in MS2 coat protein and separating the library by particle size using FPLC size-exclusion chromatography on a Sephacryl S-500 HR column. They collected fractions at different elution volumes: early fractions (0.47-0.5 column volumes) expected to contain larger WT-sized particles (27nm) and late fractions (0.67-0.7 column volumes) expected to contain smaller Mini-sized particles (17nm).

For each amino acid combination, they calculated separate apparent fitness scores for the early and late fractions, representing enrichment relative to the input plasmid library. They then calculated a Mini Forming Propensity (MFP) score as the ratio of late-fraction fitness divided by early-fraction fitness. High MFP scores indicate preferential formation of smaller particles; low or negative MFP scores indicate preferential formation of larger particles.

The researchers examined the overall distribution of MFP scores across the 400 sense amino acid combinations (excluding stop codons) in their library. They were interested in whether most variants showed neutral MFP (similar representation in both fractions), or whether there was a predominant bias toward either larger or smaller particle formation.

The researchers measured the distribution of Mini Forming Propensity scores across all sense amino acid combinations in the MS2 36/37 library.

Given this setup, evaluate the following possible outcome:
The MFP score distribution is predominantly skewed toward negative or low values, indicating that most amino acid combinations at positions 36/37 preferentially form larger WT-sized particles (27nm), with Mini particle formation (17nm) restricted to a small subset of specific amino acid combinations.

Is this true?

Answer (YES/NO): YES